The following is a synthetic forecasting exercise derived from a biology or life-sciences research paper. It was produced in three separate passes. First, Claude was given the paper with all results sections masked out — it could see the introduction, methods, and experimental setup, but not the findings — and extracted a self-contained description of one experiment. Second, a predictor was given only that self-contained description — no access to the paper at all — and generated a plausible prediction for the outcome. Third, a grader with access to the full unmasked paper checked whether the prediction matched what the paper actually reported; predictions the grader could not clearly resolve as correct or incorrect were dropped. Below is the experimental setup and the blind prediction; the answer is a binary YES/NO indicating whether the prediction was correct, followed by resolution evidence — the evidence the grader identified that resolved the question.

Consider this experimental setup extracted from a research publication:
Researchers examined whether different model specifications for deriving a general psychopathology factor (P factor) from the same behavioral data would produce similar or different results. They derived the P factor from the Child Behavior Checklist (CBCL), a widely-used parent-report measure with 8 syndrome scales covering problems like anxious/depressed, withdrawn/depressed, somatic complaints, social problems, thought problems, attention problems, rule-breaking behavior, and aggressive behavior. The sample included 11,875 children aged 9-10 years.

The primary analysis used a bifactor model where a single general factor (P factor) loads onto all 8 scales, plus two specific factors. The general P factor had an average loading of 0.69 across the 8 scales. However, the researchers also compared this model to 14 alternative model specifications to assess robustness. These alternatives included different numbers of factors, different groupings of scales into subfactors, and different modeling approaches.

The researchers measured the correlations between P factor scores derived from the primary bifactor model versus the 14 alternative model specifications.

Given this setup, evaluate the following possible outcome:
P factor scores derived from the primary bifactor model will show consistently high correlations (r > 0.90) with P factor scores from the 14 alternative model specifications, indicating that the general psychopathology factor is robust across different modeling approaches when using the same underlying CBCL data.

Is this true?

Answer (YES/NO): YES